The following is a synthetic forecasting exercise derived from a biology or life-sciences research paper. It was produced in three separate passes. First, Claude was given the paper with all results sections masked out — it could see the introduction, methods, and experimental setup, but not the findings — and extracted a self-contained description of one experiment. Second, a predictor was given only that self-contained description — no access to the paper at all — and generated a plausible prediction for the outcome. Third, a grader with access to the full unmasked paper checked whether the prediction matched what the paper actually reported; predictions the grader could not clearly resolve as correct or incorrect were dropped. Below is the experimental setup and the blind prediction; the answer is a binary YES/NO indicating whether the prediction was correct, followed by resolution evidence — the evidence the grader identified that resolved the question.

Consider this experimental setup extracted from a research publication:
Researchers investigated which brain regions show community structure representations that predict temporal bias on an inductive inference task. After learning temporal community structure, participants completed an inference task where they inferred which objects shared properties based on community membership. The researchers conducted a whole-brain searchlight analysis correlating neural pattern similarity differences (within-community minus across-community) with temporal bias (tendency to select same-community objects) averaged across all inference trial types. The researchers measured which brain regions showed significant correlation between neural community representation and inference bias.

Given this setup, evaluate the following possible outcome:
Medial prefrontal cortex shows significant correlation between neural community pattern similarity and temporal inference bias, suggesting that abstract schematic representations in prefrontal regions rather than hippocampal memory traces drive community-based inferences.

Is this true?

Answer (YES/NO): NO